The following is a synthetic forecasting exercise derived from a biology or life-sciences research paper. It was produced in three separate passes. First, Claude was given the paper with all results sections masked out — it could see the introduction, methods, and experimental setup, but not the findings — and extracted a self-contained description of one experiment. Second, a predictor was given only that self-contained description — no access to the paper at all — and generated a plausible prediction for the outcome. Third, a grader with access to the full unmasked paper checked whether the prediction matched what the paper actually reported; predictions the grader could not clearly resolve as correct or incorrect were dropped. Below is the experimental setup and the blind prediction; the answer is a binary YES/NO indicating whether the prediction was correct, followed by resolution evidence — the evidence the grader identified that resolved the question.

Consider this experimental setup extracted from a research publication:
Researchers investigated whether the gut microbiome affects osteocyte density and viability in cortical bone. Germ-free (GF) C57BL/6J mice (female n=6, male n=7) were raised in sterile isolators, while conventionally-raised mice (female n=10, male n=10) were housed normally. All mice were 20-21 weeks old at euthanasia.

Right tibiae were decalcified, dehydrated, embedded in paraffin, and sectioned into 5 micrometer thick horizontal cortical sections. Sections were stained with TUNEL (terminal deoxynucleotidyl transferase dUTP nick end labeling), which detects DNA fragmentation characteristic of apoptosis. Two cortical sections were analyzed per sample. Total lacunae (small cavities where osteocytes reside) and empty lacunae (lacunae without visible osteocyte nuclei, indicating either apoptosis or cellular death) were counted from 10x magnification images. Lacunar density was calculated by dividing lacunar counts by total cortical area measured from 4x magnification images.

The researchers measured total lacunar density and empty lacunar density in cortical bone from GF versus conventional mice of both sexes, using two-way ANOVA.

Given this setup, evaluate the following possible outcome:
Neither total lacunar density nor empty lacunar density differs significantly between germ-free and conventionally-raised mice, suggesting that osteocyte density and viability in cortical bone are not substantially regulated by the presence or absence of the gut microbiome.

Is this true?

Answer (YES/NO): YES